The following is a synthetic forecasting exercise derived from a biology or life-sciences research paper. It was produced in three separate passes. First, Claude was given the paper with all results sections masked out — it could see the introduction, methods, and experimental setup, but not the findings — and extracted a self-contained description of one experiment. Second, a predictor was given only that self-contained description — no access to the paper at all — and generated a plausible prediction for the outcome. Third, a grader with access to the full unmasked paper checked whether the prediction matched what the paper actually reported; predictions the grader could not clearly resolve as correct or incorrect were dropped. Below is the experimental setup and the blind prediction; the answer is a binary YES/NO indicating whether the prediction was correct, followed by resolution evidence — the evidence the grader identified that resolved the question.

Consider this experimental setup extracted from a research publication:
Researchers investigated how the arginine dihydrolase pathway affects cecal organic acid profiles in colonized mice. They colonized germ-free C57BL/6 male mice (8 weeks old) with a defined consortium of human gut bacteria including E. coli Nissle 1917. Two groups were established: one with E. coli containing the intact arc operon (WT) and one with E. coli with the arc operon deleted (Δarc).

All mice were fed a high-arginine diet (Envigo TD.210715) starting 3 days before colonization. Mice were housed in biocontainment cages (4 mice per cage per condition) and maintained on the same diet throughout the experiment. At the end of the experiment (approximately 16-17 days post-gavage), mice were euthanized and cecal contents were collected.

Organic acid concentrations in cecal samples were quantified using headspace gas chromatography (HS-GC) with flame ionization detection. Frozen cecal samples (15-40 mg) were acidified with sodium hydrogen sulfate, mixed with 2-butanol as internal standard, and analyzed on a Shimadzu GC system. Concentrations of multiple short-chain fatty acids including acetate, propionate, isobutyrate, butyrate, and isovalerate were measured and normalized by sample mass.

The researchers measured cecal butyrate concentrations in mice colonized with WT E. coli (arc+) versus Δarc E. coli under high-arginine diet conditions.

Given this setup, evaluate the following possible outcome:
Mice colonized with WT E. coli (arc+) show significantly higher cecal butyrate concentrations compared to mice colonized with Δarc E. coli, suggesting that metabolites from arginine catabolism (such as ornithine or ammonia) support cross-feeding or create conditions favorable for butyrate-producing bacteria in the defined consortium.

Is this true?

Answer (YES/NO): NO